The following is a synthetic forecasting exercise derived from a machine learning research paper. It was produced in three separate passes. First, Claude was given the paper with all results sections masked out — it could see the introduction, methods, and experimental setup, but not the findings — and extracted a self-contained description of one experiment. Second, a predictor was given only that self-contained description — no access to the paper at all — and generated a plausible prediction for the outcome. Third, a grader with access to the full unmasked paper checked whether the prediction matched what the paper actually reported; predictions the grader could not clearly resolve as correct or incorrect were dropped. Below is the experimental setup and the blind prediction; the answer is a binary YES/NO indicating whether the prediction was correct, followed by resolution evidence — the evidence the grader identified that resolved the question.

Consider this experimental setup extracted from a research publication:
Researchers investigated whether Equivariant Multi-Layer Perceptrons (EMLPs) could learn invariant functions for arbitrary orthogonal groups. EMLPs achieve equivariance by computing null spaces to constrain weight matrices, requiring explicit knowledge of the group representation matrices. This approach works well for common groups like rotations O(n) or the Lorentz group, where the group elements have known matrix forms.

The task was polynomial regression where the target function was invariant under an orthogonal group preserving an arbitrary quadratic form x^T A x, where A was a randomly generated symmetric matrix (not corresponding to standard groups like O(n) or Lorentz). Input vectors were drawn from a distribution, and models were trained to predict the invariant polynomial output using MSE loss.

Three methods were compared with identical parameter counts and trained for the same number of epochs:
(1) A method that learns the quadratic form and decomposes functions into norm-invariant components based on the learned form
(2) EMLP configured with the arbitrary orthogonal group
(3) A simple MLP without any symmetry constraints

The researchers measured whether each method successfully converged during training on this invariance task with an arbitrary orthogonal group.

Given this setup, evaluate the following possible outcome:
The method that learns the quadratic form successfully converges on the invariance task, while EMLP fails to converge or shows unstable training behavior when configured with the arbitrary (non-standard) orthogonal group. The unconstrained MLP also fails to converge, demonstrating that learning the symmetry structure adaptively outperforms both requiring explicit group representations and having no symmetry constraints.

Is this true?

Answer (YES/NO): NO